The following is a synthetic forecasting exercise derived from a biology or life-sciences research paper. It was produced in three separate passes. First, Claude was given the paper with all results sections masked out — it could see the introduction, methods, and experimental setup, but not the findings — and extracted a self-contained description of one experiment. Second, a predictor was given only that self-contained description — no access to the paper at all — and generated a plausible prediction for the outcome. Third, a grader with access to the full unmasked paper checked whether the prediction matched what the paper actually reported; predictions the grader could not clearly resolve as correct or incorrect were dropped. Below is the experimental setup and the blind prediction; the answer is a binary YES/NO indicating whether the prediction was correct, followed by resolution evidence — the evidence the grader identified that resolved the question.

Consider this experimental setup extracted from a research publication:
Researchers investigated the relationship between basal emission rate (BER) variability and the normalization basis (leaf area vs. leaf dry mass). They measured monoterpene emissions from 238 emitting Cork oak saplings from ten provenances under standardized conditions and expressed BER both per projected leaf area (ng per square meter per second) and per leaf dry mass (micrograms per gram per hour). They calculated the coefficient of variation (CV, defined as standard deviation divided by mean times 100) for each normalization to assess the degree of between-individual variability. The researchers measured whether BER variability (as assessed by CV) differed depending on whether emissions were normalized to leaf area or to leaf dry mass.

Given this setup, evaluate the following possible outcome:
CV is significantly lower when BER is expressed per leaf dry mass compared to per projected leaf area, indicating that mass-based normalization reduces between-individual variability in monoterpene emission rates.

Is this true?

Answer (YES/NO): NO